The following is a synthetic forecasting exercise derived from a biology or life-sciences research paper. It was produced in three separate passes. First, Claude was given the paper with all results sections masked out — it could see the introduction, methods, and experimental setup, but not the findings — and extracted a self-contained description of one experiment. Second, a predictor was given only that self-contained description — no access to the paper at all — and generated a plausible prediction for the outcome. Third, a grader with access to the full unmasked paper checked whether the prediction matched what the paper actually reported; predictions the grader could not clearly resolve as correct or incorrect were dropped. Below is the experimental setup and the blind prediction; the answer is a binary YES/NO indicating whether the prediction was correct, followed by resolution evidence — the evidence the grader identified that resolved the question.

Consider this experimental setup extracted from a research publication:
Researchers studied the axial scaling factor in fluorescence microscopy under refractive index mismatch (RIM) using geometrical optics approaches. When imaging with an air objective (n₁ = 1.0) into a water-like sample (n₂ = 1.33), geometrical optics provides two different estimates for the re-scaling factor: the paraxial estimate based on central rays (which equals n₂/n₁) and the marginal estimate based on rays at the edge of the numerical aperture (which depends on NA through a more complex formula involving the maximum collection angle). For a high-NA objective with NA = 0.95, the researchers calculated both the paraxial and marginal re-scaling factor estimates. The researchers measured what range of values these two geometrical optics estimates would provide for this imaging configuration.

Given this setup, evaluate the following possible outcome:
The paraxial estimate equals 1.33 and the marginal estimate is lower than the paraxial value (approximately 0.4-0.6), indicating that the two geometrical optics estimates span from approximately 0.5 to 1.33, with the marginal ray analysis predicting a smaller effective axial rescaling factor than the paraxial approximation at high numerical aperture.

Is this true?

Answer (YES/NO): NO